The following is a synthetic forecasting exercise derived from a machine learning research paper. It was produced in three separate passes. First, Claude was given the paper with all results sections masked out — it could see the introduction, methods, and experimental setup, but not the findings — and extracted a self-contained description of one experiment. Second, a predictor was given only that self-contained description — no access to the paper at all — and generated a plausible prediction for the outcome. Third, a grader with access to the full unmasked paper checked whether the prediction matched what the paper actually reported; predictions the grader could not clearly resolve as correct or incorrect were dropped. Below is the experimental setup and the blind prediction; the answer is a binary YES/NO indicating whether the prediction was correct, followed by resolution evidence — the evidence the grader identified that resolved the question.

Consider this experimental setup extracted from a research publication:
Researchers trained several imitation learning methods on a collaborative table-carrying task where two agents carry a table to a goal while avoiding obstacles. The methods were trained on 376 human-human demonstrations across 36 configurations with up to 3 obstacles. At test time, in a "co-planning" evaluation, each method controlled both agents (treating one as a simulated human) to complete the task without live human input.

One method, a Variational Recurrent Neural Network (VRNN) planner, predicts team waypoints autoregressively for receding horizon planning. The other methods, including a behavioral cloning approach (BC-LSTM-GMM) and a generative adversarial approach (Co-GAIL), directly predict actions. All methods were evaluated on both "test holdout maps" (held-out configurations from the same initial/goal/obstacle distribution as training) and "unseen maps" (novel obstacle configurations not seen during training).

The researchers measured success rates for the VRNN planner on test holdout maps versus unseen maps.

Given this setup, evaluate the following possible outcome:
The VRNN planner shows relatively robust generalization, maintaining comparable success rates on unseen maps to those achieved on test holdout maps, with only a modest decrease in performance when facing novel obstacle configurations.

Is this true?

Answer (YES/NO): YES